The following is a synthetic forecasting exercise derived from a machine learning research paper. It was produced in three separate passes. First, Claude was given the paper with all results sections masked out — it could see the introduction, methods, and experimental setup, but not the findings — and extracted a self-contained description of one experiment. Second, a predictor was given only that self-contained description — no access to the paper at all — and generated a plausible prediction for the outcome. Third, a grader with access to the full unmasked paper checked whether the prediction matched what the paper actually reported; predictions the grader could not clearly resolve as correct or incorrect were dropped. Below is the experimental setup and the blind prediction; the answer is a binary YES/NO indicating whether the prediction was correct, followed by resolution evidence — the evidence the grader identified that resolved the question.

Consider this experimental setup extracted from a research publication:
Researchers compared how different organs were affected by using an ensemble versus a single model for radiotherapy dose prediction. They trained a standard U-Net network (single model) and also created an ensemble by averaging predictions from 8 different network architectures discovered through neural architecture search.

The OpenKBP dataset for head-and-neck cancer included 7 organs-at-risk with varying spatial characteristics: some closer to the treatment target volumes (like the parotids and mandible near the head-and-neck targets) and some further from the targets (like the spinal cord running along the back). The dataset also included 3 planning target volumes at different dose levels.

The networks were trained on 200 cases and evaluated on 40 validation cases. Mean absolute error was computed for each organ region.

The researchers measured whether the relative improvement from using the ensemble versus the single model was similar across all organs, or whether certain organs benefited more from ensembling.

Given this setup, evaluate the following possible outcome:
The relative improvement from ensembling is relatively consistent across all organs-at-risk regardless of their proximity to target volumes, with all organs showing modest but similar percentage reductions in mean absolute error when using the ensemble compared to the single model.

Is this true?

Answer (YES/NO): NO